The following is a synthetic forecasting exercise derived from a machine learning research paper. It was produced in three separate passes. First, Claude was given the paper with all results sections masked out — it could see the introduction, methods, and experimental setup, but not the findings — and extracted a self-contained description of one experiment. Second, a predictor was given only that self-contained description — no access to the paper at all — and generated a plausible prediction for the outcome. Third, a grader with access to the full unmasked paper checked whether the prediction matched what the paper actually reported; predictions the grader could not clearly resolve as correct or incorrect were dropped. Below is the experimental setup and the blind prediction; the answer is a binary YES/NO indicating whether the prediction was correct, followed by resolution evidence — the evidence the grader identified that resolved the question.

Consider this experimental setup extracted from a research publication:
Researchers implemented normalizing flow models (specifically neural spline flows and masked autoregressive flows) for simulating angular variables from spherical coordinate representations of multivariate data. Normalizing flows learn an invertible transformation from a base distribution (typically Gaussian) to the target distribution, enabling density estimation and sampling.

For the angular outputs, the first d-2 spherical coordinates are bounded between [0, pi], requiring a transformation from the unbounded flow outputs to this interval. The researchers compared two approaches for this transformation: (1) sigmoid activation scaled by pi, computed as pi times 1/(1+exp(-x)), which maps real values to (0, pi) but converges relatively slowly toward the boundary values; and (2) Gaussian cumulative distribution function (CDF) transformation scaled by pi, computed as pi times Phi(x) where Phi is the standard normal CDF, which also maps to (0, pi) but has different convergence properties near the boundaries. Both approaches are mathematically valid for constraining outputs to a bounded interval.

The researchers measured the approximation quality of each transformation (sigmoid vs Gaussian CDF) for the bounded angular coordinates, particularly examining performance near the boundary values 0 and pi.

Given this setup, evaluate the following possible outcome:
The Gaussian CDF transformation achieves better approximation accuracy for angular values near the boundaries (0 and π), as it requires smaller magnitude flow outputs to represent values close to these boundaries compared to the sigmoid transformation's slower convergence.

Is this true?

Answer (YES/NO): YES